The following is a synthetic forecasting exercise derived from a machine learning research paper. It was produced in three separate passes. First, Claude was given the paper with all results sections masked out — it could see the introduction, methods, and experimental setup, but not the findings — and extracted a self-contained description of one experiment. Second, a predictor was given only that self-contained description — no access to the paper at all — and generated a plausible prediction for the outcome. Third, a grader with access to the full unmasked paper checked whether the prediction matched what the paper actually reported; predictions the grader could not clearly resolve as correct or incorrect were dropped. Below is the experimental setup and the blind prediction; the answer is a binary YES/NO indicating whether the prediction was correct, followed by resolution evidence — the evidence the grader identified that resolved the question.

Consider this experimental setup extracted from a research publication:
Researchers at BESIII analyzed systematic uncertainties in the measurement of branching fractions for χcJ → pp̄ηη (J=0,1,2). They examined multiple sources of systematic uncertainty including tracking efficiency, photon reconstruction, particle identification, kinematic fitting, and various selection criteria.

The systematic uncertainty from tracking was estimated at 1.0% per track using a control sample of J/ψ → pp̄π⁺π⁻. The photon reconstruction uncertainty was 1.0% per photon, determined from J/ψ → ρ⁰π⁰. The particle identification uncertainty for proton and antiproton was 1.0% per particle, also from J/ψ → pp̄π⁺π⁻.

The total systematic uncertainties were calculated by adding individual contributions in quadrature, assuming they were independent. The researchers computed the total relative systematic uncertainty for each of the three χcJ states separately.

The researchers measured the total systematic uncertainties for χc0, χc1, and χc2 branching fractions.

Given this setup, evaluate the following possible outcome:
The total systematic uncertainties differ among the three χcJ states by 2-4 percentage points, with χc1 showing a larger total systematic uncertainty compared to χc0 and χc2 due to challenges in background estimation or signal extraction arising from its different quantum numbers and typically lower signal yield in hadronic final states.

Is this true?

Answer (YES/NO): NO